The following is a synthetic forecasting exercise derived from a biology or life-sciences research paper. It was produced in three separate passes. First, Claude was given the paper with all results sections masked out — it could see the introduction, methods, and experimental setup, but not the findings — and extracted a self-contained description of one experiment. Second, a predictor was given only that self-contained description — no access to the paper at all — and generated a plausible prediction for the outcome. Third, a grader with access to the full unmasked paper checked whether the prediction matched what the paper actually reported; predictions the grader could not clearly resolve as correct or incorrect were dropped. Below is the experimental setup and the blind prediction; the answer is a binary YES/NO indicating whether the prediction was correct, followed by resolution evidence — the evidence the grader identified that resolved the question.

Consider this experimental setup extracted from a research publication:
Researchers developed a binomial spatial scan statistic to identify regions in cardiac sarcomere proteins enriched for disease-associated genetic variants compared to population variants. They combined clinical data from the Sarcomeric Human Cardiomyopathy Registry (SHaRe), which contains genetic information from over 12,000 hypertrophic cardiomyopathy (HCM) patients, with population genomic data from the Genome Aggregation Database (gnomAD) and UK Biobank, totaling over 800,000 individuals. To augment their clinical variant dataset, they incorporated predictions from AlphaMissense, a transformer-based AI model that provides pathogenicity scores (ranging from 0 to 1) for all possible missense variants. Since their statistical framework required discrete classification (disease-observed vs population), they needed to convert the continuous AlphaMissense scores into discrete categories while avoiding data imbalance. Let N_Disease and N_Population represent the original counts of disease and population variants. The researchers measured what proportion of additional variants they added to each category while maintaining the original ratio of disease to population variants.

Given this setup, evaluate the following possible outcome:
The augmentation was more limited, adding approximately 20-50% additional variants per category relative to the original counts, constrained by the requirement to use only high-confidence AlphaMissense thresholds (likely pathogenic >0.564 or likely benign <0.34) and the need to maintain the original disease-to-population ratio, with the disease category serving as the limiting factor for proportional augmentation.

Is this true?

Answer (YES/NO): NO